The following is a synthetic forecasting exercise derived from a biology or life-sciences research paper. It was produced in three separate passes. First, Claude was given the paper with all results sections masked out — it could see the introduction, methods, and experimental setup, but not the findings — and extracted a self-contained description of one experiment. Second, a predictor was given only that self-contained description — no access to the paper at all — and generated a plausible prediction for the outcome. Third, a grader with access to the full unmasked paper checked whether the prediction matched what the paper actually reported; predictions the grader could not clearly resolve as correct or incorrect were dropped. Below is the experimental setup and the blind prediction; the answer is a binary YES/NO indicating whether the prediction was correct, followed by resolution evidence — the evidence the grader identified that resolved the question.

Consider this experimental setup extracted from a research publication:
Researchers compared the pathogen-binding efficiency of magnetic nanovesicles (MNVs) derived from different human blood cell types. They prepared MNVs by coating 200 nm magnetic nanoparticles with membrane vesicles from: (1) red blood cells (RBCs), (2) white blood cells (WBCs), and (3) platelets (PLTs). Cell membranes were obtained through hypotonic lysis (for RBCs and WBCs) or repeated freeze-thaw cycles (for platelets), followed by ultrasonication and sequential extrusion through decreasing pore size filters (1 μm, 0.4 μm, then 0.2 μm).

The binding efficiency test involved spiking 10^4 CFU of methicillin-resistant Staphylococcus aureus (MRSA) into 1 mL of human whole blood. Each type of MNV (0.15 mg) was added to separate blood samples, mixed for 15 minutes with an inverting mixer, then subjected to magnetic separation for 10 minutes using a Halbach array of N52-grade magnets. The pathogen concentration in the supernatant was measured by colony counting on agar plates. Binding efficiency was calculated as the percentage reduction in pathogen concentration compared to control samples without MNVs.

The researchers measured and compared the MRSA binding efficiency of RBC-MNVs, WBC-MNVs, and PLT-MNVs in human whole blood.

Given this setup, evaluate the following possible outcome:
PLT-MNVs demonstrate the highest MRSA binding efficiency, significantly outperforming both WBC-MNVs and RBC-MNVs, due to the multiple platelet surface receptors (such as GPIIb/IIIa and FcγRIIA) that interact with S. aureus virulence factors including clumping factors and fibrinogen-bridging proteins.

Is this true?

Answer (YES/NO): NO